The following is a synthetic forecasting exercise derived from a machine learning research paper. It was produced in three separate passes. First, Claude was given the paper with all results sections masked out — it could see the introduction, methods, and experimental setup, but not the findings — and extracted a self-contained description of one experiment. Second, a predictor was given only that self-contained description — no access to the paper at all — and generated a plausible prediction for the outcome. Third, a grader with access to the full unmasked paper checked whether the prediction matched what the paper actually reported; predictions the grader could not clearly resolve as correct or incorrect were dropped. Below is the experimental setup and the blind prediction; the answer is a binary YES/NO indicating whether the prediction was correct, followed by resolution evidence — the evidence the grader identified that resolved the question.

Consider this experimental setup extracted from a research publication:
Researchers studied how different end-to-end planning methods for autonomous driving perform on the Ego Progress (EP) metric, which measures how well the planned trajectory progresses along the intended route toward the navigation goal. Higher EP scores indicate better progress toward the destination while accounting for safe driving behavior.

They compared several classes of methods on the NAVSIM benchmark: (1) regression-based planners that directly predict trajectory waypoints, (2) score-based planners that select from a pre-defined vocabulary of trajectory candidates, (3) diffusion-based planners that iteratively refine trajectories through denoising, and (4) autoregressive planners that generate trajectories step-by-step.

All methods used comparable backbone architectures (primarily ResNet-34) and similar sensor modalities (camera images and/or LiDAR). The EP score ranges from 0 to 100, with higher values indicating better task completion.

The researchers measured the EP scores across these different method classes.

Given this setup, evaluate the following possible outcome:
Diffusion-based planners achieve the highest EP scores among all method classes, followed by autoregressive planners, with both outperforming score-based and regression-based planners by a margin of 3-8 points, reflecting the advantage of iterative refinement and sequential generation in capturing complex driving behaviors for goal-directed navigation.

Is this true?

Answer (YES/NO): NO